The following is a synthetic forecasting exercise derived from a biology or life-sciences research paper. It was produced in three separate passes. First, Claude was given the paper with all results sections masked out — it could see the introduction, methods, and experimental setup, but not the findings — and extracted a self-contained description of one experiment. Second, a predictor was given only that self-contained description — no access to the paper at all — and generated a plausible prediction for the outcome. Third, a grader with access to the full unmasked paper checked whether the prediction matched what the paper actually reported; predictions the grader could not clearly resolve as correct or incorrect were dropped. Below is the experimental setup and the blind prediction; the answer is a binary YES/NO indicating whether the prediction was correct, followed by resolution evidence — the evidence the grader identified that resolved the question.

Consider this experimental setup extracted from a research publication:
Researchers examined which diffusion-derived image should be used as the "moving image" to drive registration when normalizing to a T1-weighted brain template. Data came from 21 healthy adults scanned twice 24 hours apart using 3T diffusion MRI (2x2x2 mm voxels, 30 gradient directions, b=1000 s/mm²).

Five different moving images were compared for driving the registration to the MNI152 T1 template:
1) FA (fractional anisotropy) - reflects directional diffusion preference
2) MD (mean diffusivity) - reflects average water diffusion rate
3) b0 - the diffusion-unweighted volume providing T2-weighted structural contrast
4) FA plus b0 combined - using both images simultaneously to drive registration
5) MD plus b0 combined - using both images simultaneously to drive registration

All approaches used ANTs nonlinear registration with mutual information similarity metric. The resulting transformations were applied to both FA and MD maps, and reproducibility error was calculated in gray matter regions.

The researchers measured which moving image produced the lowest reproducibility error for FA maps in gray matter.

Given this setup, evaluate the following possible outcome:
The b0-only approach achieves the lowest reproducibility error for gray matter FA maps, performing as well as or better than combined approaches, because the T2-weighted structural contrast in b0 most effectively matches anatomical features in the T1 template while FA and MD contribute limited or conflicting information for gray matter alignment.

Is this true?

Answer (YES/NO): NO